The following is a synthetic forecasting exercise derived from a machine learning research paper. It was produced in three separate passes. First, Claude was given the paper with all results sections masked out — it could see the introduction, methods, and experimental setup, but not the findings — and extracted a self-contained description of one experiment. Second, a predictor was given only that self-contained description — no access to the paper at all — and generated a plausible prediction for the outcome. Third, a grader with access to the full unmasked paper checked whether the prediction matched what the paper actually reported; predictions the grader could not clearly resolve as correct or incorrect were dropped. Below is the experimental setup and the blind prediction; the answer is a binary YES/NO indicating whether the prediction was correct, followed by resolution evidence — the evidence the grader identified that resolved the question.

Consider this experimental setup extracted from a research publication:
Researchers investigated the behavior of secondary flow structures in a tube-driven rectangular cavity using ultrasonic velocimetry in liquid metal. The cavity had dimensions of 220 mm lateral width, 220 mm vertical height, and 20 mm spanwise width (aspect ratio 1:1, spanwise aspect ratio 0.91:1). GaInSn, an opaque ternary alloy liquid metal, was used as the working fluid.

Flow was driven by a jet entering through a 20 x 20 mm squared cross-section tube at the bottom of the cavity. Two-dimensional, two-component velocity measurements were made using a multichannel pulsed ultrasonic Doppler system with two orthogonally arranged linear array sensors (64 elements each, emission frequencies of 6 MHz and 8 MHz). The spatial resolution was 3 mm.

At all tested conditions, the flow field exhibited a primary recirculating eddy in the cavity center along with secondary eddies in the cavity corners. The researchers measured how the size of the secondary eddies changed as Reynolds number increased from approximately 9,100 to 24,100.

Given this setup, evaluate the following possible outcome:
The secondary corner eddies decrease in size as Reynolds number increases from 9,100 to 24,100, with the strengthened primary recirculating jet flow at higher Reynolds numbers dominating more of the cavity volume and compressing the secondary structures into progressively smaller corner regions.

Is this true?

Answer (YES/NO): NO